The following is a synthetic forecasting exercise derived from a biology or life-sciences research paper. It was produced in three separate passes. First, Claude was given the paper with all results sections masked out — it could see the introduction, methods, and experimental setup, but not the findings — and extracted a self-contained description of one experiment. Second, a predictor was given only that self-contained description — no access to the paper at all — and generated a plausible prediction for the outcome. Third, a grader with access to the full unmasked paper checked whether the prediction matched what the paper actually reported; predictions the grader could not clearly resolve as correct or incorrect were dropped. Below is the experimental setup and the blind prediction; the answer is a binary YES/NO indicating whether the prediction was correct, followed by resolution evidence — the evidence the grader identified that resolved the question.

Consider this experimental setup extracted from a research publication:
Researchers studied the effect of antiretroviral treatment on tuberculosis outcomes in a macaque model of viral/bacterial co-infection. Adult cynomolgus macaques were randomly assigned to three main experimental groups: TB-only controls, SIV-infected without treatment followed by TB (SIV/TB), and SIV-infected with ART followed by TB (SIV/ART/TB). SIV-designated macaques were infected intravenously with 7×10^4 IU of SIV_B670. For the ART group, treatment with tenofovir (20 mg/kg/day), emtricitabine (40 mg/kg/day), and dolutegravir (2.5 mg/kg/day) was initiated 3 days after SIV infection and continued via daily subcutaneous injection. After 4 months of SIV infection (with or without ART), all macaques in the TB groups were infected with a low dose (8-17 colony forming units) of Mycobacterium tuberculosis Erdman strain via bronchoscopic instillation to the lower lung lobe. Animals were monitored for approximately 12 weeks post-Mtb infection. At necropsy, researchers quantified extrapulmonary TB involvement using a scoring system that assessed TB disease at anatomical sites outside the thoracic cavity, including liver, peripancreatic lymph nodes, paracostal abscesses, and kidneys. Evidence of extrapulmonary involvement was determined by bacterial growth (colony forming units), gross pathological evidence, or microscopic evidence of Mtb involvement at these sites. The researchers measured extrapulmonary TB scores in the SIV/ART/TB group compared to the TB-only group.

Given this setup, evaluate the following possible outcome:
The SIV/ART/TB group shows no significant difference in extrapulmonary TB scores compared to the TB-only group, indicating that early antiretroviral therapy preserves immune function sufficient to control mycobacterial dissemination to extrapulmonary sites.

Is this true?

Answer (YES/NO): NO